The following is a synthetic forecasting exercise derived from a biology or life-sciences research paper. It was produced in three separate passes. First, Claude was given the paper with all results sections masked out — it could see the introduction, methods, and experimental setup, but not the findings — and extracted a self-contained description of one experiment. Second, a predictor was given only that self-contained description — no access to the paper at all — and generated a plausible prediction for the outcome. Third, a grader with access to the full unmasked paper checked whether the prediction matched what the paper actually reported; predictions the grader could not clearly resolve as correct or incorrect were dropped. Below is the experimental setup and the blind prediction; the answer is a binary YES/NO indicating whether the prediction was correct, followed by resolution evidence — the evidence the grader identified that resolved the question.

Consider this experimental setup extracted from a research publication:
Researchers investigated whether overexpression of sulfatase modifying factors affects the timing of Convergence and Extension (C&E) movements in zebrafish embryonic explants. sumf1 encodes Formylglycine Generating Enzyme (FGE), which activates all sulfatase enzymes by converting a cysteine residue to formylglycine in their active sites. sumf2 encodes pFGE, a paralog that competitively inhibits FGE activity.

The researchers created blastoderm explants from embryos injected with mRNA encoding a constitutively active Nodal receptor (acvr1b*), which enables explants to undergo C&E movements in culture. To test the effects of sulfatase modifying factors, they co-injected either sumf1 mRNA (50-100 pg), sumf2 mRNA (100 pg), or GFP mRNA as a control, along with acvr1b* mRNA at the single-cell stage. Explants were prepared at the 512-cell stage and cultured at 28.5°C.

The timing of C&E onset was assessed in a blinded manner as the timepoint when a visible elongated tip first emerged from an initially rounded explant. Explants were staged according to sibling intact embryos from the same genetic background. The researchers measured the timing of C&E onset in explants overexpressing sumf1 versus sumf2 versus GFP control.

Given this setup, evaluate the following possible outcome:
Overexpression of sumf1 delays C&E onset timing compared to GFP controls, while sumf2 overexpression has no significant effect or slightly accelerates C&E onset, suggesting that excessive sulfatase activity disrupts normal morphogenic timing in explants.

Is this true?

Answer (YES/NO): NO